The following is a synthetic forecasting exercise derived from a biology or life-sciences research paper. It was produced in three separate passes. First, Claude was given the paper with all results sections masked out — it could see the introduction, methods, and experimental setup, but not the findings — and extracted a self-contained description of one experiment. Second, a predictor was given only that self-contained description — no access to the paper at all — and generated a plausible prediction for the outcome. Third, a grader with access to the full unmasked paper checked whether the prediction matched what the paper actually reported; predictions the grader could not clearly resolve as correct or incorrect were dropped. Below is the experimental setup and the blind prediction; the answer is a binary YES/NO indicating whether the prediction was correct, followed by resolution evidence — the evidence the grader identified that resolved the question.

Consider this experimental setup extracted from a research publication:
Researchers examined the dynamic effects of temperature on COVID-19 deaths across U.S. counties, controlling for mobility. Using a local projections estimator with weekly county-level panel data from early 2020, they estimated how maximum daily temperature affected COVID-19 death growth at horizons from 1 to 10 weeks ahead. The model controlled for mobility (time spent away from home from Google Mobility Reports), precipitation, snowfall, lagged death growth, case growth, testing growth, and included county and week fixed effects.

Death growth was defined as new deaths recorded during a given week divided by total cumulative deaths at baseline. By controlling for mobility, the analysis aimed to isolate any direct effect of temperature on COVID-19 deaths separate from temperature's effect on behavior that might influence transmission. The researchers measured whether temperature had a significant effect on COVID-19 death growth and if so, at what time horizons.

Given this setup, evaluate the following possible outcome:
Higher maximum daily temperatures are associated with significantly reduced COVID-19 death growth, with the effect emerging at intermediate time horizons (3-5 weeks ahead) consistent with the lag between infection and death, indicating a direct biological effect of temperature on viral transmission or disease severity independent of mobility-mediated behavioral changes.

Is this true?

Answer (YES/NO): NO